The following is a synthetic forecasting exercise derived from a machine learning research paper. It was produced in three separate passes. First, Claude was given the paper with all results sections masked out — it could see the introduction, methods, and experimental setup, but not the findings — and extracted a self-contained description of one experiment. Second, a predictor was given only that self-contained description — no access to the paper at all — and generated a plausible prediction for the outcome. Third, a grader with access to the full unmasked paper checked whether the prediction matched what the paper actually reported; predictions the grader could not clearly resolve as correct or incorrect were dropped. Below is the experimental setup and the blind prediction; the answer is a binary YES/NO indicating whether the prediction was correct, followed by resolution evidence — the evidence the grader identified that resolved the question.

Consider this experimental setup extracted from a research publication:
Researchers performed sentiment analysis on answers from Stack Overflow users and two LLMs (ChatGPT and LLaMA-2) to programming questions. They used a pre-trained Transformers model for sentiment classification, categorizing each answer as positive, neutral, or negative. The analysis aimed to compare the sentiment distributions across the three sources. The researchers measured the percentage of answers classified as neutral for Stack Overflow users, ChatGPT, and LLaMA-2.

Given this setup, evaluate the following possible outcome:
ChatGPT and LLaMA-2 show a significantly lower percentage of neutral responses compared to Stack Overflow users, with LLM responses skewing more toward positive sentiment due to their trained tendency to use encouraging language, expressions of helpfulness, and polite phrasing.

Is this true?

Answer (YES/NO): NO